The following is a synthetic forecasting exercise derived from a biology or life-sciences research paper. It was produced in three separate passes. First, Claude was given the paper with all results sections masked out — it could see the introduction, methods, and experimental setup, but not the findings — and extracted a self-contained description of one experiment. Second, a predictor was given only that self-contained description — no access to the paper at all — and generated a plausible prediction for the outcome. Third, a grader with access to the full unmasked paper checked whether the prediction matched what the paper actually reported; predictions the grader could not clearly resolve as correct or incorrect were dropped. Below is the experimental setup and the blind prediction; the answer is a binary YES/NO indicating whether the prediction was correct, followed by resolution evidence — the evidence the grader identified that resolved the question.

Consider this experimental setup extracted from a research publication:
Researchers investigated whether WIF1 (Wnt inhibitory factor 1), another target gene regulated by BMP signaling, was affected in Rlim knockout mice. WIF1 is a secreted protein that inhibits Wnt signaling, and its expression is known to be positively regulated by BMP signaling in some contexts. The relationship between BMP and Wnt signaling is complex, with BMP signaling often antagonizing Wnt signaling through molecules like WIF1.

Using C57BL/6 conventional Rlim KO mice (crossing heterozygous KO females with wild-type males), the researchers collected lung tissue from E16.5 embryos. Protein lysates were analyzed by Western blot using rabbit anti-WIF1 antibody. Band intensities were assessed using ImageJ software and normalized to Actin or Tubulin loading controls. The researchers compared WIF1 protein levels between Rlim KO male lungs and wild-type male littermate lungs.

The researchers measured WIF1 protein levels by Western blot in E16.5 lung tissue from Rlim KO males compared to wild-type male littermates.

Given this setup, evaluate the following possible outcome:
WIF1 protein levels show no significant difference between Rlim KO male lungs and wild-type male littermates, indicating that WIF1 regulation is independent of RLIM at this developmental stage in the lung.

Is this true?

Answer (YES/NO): YES